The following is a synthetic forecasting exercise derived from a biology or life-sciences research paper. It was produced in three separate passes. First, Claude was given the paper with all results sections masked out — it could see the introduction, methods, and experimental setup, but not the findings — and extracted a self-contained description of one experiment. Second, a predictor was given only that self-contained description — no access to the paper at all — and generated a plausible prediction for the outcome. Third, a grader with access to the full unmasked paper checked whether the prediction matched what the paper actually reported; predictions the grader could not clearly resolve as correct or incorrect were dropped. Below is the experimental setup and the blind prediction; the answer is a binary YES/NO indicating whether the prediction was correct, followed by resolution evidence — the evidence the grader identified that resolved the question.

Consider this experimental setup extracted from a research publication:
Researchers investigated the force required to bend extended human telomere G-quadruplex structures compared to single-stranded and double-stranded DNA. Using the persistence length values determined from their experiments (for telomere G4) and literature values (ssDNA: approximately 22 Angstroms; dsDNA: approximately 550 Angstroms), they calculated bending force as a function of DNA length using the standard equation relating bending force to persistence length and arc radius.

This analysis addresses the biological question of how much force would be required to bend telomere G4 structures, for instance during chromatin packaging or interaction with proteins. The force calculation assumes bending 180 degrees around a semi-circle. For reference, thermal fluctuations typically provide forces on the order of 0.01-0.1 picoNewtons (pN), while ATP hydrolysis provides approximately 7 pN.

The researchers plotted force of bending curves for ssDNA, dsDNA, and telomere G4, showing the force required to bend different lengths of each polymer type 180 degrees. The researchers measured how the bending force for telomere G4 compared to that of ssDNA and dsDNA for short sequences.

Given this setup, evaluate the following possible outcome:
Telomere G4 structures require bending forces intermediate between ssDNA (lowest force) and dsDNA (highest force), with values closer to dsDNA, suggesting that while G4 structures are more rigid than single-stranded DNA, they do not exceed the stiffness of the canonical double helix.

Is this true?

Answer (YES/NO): NO